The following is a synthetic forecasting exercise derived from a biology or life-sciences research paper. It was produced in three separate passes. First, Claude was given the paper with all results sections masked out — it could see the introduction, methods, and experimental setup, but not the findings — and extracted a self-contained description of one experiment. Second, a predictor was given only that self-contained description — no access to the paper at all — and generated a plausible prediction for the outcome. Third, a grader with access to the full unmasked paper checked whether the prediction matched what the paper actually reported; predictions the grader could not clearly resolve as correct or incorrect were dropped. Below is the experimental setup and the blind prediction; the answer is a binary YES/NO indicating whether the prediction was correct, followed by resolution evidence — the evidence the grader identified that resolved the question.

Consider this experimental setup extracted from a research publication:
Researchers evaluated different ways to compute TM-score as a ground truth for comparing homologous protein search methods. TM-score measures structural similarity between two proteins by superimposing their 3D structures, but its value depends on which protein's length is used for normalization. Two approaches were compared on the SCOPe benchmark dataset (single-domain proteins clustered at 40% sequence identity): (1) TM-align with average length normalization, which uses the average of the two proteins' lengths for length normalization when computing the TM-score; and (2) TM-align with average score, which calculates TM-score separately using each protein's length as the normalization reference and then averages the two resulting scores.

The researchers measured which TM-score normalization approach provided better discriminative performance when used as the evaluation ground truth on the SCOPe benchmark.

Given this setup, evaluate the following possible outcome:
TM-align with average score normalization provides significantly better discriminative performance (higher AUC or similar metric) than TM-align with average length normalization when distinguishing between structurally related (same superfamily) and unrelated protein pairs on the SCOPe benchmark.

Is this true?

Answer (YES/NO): NO